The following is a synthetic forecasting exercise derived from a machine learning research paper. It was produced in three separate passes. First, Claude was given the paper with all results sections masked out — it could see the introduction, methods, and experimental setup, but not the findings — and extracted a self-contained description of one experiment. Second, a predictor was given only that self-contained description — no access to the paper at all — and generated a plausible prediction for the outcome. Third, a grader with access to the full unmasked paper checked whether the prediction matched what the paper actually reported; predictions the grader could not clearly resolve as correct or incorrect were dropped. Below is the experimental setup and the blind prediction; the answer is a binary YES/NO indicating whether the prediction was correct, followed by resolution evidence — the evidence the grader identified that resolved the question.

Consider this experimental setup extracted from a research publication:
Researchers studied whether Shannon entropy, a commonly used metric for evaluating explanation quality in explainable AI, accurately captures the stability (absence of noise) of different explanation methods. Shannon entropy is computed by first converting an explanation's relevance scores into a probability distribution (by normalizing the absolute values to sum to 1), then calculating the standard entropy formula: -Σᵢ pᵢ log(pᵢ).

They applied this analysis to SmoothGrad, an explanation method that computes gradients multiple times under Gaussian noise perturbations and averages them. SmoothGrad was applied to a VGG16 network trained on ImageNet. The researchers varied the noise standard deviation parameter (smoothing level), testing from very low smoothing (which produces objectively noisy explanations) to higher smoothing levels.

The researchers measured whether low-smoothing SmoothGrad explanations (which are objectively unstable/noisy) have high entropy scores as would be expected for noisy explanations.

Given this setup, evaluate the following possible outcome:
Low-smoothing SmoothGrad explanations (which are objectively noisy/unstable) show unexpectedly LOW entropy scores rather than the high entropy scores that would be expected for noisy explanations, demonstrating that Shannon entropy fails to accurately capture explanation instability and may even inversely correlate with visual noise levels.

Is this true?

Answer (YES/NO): YES